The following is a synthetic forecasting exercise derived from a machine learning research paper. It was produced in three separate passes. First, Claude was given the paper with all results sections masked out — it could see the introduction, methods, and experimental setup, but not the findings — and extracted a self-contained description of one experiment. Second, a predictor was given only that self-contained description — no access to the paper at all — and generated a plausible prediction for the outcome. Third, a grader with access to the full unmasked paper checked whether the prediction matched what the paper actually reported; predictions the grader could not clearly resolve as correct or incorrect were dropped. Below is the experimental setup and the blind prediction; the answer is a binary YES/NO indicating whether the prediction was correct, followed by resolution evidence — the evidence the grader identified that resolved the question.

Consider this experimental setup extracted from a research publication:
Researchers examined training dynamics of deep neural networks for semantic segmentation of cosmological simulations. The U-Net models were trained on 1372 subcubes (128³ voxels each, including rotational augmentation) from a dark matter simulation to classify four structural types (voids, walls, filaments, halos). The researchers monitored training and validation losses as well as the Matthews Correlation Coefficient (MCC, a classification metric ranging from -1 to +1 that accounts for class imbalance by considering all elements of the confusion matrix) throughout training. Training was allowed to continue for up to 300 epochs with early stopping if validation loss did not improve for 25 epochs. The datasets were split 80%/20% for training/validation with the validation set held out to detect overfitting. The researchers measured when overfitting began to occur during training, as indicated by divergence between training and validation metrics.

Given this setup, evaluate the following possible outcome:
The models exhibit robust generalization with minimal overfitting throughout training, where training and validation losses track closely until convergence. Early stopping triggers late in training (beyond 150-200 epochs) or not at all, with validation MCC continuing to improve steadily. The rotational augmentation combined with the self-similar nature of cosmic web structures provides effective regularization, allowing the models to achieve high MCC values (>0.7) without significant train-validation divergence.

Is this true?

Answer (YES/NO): NO